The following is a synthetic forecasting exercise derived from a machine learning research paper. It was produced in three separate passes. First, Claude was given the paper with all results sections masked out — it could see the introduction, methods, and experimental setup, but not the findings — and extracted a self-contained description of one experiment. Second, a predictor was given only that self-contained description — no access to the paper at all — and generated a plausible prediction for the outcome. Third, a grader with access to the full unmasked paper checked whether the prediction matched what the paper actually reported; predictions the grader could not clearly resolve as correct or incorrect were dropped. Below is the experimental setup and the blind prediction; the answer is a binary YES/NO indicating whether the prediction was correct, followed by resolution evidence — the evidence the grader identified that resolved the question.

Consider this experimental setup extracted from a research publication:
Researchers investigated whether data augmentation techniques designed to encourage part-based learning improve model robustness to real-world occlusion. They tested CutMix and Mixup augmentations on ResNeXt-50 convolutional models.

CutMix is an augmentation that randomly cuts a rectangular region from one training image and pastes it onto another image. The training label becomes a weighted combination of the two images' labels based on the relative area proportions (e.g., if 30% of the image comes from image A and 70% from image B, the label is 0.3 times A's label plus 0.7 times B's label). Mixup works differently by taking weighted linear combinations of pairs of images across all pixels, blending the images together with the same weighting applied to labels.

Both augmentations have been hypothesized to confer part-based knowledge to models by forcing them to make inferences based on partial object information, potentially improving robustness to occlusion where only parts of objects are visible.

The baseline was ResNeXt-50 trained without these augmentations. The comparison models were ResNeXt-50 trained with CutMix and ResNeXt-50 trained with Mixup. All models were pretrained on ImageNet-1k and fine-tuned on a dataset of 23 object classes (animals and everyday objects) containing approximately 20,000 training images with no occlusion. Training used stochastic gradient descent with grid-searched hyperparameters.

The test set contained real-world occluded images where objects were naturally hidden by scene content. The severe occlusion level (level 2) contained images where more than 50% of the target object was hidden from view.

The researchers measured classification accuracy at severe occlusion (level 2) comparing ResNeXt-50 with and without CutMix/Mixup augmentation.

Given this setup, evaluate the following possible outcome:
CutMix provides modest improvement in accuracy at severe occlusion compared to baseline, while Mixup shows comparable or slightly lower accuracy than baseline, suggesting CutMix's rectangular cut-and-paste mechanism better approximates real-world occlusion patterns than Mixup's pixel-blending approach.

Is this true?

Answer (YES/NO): NO